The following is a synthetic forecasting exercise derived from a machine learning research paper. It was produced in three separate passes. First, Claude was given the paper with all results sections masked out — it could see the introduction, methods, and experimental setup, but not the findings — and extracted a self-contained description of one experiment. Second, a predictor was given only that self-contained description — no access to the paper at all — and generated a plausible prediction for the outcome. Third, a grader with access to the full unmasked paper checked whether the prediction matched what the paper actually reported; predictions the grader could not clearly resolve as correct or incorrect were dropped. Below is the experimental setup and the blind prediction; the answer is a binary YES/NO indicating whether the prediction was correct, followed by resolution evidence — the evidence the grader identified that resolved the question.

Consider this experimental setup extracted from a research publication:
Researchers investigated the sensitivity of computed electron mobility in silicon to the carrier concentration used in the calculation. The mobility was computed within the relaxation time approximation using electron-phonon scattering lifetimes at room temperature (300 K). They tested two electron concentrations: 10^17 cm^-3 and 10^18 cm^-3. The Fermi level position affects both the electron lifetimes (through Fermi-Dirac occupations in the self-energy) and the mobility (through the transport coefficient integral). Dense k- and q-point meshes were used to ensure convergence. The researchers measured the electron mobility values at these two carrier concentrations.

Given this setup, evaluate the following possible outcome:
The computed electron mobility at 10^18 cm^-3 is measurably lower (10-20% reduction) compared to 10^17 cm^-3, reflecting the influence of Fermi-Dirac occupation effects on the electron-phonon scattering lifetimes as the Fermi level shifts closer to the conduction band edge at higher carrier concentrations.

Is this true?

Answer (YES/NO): NO